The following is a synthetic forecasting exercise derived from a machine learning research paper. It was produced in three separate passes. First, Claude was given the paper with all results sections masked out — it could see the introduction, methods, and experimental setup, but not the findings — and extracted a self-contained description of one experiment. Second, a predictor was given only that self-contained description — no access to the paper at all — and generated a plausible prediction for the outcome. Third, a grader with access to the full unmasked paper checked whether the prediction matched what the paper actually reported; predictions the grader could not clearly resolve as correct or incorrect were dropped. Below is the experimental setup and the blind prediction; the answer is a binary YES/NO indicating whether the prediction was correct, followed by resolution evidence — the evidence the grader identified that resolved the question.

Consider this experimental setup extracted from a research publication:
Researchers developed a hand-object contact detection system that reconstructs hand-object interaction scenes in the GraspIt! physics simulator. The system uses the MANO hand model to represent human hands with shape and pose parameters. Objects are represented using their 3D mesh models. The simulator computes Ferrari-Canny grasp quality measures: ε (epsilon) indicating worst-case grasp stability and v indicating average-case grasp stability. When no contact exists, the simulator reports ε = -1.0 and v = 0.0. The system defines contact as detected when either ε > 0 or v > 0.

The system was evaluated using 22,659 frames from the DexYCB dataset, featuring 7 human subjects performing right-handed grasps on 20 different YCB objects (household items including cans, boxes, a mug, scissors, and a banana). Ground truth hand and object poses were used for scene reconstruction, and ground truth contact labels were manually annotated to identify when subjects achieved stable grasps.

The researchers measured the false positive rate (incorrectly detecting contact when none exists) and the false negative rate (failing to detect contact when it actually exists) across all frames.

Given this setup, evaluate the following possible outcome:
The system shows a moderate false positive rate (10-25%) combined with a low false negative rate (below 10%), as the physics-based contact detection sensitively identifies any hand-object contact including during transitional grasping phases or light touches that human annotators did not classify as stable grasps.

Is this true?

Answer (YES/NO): YES